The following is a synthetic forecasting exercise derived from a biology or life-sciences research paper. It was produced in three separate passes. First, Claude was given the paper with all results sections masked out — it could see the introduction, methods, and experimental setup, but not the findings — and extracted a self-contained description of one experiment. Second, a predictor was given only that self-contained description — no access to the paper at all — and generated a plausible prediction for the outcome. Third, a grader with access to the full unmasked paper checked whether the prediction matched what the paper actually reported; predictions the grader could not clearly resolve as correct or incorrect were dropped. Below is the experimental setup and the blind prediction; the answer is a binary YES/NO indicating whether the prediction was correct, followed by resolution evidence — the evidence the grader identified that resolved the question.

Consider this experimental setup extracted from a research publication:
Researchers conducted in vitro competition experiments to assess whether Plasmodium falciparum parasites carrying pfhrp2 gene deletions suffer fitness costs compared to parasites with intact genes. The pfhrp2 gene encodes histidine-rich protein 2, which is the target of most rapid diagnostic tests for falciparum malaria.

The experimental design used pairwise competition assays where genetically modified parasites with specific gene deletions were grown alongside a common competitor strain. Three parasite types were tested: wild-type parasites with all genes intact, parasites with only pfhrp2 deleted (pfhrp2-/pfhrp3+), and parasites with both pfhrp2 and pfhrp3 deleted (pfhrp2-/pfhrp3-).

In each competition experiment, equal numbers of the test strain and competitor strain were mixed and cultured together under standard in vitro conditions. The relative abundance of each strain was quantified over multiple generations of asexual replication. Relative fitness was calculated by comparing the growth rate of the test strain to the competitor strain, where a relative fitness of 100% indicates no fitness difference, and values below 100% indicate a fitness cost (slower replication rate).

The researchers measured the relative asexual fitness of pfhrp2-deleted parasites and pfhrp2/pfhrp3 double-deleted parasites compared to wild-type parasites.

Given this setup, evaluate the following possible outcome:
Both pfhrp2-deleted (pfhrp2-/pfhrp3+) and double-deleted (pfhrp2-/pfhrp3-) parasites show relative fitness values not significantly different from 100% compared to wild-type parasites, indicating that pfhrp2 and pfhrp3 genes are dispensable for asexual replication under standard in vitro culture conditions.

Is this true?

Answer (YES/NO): NO